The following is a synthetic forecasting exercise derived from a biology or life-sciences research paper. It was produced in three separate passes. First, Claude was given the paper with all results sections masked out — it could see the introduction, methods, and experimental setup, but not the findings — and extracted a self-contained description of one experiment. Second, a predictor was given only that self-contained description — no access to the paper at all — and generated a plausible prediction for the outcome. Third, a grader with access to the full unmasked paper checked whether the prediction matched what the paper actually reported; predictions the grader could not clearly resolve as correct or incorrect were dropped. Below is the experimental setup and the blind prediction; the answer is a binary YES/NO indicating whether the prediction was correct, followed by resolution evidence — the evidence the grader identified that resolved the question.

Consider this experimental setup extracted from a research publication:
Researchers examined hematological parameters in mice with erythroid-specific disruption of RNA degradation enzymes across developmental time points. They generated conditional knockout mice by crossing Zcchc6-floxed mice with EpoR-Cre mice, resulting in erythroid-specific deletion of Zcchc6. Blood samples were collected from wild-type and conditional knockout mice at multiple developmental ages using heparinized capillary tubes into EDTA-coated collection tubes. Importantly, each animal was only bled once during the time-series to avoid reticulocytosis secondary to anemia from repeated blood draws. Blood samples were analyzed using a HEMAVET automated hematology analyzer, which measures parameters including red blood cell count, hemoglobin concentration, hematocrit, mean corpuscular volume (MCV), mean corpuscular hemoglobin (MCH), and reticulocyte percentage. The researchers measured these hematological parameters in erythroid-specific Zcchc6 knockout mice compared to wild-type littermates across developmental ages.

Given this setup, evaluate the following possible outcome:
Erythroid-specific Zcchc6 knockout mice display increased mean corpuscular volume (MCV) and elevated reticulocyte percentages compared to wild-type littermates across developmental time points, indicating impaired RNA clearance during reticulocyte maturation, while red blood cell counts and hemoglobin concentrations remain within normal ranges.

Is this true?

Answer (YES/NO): NO